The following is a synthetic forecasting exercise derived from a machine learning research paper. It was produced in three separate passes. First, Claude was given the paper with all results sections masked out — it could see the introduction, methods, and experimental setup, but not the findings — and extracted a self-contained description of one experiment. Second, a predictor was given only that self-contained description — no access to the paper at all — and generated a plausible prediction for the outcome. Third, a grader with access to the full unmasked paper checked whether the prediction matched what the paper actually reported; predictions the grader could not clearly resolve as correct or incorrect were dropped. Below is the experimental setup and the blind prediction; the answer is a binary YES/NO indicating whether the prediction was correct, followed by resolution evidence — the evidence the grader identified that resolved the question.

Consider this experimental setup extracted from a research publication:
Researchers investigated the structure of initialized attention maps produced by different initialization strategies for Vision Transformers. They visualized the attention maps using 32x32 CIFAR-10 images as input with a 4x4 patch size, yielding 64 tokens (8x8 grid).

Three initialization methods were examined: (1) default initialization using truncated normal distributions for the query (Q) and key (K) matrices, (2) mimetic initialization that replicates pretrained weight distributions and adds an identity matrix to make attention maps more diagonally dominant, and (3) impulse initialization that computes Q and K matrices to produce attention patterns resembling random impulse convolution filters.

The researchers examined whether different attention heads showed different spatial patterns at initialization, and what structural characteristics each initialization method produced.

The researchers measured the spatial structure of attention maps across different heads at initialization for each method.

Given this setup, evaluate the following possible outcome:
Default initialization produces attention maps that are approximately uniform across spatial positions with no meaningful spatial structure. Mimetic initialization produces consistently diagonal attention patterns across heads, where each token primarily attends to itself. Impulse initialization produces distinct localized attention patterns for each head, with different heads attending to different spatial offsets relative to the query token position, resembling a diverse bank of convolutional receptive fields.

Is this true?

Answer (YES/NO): YES